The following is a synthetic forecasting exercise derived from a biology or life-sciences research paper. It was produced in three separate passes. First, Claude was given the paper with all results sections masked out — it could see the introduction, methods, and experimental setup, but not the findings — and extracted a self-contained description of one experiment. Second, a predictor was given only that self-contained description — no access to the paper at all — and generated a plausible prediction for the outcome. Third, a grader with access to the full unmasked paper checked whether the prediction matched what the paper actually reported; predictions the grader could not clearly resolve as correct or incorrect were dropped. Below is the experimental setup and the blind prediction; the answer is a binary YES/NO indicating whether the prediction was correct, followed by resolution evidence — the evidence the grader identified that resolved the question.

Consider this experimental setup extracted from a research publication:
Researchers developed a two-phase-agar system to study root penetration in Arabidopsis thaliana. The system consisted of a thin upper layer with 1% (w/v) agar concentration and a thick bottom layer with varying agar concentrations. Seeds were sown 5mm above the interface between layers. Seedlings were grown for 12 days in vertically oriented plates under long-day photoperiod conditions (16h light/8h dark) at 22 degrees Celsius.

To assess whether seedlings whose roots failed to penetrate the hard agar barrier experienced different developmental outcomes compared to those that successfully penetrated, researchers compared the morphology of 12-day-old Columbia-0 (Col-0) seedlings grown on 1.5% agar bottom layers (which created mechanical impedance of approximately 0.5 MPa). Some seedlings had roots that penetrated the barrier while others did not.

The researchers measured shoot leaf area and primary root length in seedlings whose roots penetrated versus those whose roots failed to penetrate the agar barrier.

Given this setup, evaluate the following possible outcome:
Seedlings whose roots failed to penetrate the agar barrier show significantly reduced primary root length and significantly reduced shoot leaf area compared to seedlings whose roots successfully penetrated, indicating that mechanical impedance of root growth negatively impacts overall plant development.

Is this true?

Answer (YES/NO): YES